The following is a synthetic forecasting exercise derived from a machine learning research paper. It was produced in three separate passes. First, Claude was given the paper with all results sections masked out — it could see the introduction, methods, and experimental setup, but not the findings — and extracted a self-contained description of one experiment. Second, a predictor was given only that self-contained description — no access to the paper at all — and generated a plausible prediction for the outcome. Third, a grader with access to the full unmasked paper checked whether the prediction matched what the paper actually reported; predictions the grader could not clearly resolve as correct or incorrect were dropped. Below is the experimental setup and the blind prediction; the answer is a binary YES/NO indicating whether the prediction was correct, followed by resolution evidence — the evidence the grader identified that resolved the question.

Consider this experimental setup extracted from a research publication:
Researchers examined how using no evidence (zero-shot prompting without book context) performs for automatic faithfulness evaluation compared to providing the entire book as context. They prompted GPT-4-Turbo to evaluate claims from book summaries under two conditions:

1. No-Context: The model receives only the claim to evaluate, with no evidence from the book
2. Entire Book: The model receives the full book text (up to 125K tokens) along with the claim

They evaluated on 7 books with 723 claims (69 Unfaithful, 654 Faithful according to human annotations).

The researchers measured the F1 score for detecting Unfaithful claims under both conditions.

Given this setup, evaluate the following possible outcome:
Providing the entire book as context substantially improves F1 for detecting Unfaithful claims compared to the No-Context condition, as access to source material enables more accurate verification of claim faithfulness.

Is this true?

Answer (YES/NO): YES